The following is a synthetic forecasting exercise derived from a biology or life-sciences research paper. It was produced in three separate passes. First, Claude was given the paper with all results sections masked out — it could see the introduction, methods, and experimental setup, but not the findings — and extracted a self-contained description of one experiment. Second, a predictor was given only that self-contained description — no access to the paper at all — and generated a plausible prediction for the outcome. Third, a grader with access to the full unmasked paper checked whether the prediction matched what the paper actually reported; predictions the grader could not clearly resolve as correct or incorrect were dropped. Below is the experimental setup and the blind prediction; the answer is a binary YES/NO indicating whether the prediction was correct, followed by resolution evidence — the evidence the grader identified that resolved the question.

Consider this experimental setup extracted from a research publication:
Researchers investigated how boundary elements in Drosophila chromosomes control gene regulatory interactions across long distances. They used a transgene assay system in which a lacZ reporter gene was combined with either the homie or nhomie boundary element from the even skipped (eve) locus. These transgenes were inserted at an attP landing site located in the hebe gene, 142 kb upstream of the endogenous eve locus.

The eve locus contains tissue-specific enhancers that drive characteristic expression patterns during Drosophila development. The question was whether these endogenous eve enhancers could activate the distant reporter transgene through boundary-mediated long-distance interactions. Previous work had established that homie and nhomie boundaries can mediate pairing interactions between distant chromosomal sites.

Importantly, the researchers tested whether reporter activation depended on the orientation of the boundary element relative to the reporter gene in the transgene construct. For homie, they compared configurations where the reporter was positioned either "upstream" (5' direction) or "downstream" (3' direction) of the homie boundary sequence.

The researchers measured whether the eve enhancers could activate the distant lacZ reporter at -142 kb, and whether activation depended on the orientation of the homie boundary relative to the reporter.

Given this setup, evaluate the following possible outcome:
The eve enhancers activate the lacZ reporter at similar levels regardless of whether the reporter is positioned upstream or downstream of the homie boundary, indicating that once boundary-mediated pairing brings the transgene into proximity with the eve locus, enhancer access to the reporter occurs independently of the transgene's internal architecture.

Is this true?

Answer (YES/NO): NO